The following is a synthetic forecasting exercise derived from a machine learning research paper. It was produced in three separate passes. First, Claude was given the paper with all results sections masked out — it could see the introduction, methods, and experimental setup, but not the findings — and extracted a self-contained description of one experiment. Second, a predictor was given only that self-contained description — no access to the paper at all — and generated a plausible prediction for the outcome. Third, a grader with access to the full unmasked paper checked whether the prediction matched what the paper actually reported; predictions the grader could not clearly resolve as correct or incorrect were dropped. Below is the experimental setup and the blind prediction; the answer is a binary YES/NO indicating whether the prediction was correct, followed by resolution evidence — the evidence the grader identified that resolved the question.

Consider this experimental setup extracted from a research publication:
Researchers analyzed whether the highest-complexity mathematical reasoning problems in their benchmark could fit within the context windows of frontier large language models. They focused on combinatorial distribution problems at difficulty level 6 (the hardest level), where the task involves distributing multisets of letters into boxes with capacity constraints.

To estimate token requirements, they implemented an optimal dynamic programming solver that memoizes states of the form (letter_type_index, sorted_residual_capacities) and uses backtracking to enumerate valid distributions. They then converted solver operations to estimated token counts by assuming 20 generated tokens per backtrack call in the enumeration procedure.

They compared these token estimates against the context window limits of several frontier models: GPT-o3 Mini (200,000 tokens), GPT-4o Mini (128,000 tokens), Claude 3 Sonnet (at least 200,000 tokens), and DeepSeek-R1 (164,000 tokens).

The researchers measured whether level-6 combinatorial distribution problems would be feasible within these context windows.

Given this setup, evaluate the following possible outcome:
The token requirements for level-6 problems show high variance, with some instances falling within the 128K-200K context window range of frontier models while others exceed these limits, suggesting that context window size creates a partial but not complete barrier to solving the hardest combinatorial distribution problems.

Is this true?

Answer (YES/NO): NO